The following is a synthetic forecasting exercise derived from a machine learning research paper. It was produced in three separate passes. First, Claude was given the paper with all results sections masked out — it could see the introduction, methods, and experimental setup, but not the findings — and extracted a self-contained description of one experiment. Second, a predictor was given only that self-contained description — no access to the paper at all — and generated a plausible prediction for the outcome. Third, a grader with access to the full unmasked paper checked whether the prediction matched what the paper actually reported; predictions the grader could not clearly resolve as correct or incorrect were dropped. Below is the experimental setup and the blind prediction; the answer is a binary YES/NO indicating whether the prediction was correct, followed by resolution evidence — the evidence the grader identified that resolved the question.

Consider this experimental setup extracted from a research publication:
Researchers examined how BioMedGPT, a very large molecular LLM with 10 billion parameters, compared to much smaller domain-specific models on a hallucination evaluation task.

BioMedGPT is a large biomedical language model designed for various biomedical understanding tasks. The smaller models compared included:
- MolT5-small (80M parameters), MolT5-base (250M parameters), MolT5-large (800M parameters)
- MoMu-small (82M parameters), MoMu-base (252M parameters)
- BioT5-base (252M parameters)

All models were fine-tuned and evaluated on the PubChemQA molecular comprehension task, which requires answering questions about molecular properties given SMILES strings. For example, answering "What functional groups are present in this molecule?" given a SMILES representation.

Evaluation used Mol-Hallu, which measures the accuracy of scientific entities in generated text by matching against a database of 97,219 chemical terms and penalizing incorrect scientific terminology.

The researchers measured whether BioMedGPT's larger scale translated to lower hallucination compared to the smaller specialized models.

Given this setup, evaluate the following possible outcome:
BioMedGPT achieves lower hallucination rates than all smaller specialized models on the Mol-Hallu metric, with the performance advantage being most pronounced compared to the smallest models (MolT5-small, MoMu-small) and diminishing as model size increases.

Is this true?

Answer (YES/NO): NO